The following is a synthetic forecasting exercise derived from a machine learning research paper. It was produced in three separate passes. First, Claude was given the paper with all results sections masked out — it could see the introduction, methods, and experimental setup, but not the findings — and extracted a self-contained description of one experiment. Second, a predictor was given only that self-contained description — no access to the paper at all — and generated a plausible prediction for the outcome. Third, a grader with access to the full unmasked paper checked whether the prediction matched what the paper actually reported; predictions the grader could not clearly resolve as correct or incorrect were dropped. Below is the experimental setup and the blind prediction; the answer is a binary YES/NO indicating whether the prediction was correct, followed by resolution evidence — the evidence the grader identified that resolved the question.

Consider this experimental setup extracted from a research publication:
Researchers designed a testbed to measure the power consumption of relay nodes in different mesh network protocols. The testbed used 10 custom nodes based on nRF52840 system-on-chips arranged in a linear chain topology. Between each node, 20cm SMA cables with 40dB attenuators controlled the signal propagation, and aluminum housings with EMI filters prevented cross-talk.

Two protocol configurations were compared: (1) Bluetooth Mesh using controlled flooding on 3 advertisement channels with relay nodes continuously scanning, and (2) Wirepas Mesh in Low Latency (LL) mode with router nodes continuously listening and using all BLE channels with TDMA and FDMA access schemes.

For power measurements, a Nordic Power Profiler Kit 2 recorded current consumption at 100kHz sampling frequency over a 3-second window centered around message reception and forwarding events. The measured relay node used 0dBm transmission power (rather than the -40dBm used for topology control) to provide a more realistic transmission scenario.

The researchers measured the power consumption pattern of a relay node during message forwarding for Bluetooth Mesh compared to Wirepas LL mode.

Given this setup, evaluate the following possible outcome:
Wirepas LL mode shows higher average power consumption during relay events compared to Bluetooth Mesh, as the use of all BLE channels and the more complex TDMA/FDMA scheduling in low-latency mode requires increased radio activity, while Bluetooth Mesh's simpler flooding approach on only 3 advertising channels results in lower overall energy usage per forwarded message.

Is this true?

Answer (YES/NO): NO